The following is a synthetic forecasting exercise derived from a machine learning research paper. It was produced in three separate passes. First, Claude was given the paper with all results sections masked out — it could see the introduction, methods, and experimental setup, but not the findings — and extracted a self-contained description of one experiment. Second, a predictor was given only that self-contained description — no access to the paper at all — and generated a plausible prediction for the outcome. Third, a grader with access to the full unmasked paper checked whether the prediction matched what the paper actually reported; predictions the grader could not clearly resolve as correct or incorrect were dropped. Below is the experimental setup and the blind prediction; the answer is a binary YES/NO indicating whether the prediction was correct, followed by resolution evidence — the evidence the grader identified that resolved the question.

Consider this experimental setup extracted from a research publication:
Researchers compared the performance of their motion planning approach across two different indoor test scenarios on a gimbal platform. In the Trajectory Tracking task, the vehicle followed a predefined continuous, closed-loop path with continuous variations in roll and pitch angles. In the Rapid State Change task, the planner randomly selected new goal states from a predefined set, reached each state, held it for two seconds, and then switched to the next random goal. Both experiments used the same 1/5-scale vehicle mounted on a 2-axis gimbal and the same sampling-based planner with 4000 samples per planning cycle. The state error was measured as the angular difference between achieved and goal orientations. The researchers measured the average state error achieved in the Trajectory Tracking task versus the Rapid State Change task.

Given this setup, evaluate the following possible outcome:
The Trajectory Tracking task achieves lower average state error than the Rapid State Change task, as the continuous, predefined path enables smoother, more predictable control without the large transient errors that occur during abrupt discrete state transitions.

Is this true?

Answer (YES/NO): NO